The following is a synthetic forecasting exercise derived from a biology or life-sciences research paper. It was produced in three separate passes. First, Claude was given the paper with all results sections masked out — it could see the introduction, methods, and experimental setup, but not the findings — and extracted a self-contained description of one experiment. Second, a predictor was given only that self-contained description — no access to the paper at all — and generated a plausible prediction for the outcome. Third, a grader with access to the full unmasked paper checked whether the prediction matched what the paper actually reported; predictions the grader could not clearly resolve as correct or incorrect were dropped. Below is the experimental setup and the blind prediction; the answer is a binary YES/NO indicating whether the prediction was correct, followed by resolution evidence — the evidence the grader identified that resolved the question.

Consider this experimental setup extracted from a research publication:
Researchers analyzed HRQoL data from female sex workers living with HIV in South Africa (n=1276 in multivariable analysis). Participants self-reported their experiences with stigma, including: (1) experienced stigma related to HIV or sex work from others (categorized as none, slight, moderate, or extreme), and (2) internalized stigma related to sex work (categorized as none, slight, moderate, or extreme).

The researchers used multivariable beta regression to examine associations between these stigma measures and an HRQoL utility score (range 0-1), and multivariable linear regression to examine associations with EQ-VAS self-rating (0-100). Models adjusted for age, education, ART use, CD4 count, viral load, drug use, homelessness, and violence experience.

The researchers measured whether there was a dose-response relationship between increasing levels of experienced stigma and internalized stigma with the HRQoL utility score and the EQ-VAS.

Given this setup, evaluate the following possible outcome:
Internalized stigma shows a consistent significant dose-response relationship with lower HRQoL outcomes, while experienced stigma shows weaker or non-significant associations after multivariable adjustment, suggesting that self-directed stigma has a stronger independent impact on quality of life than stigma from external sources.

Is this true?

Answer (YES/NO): NO